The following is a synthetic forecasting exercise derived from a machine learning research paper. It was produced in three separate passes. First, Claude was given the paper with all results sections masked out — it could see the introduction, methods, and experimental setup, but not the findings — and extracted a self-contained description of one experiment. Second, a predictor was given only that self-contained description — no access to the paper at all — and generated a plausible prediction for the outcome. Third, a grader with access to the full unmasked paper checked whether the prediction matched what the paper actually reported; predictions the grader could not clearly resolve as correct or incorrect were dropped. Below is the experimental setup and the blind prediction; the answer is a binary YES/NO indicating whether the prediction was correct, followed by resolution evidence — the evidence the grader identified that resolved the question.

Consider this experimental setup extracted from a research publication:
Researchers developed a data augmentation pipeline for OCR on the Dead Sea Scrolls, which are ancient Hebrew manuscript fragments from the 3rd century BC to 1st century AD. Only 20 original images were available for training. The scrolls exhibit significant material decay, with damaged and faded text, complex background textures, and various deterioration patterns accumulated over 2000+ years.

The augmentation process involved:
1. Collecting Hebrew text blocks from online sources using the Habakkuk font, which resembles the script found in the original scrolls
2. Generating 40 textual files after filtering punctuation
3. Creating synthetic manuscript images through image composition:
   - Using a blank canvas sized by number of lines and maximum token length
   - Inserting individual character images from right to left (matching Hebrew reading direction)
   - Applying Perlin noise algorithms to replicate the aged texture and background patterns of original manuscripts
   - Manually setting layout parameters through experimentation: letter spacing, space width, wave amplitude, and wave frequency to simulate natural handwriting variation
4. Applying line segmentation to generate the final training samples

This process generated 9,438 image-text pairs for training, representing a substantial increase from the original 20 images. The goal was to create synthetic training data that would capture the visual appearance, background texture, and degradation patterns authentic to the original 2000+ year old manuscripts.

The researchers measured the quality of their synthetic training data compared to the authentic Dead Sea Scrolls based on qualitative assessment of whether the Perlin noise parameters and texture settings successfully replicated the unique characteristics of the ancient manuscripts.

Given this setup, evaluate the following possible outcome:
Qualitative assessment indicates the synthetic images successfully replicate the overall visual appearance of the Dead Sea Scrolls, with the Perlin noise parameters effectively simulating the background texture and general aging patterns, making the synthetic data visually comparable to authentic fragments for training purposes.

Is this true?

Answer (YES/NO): NO